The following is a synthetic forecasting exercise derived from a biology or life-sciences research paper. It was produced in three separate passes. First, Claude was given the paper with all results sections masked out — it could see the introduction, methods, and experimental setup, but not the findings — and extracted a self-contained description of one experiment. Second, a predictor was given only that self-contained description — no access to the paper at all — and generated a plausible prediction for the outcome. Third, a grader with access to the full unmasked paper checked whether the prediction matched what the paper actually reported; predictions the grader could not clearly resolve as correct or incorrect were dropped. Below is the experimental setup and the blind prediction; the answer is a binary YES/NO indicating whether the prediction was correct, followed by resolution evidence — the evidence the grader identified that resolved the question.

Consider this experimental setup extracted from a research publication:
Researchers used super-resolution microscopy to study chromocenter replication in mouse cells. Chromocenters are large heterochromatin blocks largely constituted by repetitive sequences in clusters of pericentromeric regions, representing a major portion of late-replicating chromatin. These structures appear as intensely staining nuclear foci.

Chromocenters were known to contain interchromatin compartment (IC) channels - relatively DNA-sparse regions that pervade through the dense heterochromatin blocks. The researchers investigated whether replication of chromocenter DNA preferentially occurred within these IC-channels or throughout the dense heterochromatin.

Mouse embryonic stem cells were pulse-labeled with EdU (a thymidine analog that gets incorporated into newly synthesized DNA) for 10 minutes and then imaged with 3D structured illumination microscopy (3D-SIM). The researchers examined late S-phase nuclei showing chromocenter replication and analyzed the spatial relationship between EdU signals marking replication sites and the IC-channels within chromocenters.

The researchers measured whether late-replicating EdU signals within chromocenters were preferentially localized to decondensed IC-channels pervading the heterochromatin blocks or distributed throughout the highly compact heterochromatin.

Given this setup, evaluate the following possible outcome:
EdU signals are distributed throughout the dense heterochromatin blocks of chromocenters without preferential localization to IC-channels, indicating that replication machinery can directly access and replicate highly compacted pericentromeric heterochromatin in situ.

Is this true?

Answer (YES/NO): NO